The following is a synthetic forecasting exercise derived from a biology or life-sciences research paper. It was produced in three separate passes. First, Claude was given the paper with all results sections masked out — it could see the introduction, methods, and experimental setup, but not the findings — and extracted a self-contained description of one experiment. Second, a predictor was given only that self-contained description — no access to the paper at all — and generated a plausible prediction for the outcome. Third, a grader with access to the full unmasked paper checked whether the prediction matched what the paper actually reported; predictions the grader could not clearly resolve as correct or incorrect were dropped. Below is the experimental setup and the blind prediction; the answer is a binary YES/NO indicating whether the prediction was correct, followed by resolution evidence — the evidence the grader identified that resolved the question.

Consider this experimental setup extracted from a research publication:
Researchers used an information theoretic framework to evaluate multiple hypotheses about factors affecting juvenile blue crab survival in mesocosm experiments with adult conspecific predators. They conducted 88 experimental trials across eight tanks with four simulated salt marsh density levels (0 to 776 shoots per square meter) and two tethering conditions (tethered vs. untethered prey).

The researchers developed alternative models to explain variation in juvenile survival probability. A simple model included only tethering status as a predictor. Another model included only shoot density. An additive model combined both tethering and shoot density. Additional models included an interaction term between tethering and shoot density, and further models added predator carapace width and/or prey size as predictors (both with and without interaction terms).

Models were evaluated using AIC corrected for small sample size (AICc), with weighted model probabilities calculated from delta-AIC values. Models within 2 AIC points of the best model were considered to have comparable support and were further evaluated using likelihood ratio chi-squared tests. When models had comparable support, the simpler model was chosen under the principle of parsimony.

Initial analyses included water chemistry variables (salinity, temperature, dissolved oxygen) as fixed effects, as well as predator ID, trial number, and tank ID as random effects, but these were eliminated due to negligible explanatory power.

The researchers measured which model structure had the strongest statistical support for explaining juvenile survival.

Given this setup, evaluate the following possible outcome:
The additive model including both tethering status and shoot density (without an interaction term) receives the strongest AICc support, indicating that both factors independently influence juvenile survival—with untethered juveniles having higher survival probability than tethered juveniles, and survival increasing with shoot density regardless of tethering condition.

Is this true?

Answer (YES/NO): YES